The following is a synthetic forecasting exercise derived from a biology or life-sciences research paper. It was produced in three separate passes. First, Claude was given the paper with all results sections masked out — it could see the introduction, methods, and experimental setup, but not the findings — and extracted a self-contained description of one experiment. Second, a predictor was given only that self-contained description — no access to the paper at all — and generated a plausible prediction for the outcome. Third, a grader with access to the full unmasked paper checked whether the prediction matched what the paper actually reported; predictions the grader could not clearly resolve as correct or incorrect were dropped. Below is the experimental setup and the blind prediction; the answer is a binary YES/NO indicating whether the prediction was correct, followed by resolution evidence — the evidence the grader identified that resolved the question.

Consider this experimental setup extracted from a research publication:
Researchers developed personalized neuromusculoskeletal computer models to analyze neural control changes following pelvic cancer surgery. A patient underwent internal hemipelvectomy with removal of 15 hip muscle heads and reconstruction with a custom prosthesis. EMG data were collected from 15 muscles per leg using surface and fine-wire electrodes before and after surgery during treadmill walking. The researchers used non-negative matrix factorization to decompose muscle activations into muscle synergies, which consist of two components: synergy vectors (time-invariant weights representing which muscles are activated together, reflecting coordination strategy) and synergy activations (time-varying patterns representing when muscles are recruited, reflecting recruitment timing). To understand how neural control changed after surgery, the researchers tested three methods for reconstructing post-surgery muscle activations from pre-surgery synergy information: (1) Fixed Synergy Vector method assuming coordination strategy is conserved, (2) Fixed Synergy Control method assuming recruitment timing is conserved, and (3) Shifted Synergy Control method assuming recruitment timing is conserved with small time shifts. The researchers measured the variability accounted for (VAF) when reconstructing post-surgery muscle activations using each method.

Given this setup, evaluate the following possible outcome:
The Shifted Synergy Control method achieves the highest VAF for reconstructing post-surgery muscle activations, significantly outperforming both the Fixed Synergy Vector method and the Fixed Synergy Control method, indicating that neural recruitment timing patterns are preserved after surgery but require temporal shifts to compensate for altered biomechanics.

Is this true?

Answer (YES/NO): YES